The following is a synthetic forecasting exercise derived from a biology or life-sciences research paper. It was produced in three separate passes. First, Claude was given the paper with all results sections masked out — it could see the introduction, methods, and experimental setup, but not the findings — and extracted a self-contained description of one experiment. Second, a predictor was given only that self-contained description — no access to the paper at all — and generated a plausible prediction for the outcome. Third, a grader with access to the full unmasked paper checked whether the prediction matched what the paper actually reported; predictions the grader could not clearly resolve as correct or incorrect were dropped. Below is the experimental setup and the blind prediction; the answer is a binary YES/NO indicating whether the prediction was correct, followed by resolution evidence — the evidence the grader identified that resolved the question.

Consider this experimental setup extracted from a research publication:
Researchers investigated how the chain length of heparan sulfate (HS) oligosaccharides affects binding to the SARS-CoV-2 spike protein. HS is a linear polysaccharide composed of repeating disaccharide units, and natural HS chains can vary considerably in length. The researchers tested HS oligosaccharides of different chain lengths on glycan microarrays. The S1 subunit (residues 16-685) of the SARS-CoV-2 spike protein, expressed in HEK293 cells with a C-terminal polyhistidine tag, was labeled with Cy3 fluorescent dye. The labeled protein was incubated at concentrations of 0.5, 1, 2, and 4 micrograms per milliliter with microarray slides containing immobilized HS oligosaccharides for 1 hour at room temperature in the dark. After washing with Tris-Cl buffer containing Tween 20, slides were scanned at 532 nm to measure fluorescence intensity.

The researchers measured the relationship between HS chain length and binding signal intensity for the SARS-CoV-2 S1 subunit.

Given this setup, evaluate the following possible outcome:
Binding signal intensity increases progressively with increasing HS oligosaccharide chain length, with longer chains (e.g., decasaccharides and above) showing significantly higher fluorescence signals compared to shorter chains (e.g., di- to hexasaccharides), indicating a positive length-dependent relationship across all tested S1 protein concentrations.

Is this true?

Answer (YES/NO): NO